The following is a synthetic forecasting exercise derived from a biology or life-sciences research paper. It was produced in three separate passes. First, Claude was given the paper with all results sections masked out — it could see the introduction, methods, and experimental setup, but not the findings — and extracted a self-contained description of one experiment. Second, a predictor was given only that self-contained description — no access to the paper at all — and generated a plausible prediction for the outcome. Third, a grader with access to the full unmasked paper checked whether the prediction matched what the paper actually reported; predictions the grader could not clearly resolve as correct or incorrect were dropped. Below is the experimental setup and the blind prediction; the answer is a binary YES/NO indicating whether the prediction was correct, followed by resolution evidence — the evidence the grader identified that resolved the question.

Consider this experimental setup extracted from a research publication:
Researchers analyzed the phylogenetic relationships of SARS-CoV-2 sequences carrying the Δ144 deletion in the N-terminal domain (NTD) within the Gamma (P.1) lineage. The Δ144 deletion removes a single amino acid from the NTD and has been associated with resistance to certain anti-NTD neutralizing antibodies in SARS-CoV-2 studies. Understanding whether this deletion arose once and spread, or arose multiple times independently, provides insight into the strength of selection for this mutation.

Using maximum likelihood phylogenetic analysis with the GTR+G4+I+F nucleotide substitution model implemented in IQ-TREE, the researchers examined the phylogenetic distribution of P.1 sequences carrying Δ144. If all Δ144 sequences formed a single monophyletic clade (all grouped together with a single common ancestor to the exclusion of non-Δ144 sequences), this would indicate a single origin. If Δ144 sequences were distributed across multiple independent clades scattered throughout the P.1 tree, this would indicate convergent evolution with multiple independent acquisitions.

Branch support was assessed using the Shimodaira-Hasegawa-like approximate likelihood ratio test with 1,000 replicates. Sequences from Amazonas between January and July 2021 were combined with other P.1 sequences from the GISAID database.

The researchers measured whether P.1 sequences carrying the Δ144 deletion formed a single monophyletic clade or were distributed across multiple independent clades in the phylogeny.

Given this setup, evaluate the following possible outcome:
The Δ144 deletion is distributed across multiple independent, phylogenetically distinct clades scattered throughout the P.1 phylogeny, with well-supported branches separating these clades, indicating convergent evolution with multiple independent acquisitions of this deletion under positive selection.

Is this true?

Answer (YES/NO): YES